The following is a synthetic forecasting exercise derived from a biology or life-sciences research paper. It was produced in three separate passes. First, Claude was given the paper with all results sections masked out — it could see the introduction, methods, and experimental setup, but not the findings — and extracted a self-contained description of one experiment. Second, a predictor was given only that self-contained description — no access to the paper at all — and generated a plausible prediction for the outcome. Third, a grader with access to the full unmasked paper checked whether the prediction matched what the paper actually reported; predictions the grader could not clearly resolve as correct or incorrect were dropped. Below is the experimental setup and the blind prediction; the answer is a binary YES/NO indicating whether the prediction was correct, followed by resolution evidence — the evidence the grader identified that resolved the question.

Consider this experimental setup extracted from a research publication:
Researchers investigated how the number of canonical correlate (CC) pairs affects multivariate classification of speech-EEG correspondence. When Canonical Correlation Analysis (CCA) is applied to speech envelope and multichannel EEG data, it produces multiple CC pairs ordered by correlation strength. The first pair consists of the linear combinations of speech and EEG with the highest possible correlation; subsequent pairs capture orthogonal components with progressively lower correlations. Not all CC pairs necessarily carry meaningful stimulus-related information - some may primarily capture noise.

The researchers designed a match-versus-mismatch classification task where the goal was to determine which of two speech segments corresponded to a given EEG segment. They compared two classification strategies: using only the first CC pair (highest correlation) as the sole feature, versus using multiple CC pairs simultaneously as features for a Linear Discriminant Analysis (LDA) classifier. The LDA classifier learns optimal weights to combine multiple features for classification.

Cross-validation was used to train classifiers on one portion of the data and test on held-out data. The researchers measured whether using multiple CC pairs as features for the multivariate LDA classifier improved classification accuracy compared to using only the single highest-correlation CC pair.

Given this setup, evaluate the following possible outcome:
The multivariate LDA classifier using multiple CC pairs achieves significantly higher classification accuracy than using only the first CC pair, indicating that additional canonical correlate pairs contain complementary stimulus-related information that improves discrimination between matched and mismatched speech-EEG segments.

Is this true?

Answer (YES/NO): YES